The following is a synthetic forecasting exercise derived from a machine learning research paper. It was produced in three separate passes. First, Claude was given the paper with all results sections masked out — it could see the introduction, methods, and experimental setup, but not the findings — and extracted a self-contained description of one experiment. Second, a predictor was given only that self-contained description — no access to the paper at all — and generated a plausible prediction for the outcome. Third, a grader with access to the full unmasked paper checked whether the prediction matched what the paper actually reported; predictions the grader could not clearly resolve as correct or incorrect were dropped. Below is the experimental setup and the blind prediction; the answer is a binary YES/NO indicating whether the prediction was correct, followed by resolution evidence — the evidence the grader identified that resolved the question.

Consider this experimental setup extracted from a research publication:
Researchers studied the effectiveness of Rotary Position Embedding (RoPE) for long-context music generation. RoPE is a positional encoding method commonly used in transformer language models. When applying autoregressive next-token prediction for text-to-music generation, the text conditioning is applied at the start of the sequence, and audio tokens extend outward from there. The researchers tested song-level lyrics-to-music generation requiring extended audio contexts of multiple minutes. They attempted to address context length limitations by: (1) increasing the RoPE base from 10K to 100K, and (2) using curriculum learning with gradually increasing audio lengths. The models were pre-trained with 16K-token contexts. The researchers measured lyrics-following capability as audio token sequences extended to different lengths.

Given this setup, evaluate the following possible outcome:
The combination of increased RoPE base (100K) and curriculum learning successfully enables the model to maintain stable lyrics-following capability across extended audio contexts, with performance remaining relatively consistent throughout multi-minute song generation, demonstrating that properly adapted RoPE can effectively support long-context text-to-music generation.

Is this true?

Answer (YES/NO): NO